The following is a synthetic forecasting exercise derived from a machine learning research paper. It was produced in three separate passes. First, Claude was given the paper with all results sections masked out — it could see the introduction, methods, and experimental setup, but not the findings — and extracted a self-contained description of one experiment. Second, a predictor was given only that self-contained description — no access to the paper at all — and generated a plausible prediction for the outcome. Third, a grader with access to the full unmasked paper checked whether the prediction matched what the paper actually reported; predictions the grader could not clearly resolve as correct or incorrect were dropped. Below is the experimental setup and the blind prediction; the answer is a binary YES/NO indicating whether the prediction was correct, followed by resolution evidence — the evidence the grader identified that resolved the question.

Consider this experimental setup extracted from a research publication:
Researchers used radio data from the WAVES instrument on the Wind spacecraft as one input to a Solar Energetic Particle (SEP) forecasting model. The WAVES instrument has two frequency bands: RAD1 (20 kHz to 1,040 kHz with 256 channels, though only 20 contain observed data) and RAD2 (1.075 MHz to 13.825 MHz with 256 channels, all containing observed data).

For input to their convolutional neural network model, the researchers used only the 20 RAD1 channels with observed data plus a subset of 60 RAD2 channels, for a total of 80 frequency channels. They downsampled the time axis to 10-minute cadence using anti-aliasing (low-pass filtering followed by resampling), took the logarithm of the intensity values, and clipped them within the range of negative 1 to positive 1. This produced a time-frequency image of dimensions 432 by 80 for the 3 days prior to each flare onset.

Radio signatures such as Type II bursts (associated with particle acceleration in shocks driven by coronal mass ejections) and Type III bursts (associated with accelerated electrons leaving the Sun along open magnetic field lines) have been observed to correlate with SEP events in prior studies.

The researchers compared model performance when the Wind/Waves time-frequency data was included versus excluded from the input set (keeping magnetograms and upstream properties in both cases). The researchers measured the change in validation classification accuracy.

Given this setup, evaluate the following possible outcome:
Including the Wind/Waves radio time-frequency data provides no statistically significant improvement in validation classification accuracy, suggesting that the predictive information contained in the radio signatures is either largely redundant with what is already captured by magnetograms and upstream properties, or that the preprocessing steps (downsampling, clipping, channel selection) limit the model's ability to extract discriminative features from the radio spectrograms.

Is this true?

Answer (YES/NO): NO